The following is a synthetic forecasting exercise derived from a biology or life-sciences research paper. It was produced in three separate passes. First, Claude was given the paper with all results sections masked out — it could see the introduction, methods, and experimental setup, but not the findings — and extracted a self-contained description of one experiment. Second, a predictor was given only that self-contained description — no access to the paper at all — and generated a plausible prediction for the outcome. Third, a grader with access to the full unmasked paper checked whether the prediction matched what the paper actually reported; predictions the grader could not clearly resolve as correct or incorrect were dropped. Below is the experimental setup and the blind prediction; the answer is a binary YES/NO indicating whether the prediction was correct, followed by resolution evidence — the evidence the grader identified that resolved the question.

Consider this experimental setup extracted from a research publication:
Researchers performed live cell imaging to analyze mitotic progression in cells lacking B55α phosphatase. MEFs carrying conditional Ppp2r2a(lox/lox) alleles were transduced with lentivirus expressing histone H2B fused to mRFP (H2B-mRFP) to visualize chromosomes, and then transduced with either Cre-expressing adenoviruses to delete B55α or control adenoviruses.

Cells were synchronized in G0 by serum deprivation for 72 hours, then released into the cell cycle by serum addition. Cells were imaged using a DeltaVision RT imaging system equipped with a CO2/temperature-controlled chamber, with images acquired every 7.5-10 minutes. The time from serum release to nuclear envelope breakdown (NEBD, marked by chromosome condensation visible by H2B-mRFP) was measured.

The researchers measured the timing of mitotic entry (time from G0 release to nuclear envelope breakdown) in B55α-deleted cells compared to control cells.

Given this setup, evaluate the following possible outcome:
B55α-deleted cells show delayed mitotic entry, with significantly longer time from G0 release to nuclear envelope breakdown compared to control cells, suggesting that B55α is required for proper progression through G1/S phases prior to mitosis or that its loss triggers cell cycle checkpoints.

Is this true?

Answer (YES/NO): NO